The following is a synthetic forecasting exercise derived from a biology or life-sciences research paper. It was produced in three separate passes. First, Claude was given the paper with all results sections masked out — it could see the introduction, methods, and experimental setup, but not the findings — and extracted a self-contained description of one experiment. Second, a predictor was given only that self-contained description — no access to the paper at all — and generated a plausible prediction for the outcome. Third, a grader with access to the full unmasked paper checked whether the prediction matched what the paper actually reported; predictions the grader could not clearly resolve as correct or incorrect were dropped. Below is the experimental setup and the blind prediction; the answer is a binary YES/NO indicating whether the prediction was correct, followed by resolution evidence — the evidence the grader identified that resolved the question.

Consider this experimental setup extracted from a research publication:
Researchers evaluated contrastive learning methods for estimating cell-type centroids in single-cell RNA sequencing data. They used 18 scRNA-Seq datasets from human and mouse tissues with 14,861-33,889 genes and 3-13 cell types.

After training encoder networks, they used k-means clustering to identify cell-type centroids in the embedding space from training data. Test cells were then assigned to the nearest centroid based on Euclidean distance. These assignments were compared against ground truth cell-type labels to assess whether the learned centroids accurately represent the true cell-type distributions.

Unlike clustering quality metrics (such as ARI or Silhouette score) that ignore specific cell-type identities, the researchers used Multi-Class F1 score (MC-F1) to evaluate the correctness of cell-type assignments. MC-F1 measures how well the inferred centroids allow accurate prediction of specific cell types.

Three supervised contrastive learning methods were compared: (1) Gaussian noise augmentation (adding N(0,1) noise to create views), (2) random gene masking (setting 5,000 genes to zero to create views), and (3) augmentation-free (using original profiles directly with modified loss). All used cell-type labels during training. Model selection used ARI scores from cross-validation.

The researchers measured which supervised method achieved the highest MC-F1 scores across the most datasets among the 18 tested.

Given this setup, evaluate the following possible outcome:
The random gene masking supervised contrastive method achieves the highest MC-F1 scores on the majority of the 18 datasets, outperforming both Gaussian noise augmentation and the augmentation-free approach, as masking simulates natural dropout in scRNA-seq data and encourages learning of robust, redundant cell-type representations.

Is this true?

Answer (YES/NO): NO